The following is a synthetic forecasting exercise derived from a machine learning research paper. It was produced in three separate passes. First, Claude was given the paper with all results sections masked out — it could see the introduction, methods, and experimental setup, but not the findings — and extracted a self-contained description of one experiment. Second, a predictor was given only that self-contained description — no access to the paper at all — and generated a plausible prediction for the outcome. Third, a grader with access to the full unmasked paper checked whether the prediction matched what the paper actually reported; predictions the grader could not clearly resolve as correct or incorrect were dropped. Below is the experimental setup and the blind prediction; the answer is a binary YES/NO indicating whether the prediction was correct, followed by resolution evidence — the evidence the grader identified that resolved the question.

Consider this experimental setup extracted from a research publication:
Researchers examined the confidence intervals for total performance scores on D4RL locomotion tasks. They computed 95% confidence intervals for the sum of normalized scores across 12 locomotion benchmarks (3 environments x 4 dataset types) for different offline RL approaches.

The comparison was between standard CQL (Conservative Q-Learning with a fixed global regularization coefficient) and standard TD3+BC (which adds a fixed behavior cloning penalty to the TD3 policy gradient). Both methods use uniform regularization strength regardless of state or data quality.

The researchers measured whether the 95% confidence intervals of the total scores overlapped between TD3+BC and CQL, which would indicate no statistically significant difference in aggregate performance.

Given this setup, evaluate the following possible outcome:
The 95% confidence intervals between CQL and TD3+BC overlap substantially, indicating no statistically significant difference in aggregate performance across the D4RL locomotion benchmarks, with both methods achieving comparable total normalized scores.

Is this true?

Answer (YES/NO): YES